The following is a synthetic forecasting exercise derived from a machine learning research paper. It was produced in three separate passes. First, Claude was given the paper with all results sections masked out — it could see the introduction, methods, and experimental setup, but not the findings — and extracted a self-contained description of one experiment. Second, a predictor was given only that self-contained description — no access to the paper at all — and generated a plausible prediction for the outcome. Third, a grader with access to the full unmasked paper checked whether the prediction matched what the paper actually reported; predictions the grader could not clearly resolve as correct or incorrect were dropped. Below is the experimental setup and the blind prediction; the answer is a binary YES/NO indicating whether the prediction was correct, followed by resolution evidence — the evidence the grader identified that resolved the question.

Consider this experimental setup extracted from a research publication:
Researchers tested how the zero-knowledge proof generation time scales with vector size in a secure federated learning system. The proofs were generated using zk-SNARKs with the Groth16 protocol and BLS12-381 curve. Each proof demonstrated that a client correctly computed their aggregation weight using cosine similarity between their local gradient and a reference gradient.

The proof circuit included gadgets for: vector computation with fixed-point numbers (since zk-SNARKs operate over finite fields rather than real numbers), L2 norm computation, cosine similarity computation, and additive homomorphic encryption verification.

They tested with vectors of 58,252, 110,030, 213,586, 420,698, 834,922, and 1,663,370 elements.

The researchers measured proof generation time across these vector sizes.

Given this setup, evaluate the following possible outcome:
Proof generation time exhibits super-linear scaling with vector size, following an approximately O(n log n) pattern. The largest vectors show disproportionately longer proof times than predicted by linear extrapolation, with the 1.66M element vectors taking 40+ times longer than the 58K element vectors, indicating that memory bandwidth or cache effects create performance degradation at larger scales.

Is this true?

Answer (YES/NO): NO